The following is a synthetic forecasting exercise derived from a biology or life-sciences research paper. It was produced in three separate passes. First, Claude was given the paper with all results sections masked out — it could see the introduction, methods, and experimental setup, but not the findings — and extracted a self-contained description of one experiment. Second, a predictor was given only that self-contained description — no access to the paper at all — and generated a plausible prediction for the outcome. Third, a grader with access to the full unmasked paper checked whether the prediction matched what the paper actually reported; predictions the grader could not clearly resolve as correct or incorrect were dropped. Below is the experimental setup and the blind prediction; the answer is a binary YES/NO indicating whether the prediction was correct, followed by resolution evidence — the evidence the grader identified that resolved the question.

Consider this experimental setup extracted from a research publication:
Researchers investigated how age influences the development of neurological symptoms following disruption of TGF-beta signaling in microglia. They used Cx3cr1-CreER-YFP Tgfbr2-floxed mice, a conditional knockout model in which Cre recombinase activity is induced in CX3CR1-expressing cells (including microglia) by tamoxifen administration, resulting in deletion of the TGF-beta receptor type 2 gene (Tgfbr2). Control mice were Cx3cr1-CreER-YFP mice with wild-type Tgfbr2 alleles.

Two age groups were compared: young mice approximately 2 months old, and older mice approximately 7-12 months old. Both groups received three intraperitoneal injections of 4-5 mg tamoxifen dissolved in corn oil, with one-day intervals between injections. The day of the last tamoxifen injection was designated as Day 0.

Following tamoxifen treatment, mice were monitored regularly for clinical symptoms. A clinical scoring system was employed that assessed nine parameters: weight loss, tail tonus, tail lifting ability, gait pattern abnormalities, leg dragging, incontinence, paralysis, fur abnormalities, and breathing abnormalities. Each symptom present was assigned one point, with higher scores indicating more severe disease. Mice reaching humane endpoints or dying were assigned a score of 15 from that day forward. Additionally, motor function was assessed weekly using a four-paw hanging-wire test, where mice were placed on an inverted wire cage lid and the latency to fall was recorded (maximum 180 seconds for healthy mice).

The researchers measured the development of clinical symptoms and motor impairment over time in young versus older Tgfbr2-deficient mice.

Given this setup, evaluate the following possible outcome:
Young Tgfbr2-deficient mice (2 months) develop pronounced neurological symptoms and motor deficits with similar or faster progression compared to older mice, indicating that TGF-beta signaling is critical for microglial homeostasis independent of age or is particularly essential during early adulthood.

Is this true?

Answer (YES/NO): NO